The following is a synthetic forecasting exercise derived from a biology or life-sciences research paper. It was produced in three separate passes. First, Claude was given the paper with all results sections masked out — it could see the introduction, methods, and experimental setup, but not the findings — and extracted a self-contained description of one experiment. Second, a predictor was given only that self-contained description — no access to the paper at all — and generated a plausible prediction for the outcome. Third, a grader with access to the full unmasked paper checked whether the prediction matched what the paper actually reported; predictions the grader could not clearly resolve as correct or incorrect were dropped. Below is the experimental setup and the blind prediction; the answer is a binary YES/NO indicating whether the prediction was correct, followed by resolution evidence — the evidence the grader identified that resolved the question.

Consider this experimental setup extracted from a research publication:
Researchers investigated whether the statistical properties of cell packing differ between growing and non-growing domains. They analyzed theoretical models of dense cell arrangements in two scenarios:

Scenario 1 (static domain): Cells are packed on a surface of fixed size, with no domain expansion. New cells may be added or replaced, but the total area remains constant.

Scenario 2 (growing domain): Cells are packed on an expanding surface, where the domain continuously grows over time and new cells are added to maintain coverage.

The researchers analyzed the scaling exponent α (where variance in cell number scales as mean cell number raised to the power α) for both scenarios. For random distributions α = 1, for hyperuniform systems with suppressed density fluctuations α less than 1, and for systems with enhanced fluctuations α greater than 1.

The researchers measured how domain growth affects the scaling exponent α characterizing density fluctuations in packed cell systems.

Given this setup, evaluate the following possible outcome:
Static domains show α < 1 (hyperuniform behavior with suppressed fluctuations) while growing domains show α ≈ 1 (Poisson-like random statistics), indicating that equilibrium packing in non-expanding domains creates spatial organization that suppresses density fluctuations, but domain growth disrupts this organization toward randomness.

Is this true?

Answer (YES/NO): NO